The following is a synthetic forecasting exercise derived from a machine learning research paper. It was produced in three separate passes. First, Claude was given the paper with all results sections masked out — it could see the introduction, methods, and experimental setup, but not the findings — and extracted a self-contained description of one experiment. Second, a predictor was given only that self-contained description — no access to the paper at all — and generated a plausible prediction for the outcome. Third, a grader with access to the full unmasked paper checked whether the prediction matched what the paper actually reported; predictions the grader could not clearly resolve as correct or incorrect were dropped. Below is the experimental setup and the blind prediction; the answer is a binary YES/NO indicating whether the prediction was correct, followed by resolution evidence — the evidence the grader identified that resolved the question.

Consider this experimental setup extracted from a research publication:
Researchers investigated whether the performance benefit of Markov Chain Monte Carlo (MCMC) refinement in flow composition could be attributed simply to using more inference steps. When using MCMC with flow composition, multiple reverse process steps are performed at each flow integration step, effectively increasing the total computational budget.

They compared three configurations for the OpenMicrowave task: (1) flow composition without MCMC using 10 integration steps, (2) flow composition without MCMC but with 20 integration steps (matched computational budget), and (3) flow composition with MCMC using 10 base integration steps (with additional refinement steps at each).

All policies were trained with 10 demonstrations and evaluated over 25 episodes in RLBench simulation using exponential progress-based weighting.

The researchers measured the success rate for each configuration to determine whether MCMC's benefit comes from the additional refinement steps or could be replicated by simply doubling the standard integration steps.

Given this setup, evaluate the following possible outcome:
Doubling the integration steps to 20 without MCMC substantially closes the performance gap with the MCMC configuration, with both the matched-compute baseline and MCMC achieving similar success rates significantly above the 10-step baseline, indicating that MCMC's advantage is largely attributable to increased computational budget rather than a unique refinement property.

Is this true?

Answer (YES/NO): NO